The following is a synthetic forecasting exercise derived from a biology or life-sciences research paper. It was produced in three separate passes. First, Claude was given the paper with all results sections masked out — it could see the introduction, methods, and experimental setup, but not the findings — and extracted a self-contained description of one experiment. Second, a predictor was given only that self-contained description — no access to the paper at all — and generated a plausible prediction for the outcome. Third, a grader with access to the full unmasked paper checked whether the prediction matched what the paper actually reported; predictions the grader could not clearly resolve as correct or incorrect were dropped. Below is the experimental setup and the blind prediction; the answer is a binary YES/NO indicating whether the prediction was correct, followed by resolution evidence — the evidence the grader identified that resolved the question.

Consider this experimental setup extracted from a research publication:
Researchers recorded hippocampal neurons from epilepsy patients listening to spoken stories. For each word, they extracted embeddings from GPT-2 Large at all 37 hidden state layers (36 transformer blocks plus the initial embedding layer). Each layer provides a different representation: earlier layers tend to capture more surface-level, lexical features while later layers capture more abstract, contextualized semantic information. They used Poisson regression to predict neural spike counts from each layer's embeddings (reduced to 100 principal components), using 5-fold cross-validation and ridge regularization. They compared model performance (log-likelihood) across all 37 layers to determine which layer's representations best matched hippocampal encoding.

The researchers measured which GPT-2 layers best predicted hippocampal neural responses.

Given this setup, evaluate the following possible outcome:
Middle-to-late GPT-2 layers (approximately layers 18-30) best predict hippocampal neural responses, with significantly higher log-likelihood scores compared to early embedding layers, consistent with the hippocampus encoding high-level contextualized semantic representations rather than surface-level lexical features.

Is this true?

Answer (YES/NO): YES